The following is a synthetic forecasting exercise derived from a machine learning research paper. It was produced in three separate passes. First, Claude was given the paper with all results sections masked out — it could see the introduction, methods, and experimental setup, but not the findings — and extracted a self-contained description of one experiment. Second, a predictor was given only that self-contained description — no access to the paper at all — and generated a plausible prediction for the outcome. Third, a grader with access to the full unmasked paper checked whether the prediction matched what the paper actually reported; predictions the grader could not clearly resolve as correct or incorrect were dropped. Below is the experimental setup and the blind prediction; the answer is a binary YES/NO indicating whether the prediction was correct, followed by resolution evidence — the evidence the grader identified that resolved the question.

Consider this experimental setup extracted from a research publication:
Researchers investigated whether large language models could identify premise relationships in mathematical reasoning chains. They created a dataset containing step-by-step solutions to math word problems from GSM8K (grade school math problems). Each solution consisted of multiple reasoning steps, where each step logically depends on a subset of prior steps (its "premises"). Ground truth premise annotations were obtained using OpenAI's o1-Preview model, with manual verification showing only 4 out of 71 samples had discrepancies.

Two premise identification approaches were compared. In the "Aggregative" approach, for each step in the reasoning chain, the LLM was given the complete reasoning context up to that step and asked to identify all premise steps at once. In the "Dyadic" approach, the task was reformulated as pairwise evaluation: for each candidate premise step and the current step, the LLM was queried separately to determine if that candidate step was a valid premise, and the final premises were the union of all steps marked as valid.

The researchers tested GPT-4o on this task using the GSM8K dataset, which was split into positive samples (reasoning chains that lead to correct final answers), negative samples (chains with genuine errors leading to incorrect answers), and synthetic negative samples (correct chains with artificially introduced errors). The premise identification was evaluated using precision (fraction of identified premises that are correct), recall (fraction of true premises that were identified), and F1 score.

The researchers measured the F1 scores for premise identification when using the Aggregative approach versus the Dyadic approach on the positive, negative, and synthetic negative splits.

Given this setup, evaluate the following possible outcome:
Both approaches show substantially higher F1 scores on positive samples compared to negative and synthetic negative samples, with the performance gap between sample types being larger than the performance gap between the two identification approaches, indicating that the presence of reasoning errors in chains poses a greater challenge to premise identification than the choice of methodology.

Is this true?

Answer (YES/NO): NO